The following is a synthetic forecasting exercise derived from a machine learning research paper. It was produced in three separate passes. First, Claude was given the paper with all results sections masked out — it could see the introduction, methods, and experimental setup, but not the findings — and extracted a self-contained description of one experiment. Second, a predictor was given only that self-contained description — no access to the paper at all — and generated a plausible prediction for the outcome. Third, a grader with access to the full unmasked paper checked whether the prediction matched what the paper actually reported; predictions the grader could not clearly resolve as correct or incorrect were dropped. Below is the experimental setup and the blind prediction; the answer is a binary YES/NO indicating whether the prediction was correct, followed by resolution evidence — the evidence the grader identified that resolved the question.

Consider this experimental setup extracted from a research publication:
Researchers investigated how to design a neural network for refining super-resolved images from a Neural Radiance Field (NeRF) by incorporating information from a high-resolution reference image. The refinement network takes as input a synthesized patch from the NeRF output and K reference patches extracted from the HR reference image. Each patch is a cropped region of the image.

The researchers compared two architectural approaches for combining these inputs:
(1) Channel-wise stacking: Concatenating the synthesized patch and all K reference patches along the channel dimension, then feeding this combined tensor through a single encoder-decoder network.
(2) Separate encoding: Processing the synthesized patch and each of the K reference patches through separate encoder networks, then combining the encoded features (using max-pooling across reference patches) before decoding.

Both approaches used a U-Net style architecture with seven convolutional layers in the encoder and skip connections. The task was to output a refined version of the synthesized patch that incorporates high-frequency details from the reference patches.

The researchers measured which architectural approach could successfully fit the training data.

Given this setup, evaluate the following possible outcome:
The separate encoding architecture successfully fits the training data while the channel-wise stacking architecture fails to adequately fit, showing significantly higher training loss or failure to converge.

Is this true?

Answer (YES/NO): YES